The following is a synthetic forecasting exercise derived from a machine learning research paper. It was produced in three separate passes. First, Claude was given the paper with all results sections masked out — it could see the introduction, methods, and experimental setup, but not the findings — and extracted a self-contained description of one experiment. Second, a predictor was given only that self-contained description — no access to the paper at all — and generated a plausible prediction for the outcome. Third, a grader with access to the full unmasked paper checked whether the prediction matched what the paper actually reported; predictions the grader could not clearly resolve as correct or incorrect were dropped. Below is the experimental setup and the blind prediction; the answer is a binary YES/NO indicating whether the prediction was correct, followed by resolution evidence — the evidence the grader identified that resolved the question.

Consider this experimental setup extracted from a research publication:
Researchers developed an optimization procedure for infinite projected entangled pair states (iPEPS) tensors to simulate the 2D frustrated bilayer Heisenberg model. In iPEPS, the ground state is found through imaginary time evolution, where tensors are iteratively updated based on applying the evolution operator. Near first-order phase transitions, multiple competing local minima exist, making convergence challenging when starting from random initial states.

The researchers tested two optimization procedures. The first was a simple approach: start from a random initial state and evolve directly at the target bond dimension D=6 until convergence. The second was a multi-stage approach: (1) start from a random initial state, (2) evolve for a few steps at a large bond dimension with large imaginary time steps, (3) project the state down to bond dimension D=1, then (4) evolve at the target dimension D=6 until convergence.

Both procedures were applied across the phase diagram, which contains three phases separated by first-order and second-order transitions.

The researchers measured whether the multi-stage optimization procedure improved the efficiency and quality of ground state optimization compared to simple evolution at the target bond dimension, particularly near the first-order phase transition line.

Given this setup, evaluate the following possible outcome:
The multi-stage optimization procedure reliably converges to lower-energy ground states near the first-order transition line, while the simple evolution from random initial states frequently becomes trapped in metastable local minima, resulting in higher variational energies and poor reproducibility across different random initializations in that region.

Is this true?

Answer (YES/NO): YES